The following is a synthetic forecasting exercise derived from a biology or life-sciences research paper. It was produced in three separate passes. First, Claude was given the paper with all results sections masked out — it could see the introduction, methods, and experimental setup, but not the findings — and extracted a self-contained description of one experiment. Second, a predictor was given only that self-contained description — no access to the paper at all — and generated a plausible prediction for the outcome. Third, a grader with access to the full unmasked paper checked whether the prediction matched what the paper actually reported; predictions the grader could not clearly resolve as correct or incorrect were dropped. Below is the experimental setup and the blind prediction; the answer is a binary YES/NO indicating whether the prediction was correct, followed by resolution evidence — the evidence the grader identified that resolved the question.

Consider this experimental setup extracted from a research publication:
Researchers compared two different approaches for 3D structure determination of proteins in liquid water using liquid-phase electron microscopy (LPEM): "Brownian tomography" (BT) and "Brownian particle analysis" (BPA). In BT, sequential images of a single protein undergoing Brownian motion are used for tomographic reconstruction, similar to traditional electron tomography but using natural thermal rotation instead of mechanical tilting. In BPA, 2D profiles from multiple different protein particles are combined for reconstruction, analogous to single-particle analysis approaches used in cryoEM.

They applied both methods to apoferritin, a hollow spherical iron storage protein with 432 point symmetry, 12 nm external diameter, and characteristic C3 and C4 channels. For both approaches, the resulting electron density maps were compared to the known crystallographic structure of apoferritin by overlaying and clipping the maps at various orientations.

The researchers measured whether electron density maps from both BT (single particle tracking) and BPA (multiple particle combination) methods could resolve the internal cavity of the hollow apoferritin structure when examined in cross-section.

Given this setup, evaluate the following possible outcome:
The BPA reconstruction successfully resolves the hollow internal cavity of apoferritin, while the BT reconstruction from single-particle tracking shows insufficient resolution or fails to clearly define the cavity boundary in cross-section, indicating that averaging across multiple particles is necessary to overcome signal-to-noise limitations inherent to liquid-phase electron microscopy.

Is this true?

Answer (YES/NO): NO